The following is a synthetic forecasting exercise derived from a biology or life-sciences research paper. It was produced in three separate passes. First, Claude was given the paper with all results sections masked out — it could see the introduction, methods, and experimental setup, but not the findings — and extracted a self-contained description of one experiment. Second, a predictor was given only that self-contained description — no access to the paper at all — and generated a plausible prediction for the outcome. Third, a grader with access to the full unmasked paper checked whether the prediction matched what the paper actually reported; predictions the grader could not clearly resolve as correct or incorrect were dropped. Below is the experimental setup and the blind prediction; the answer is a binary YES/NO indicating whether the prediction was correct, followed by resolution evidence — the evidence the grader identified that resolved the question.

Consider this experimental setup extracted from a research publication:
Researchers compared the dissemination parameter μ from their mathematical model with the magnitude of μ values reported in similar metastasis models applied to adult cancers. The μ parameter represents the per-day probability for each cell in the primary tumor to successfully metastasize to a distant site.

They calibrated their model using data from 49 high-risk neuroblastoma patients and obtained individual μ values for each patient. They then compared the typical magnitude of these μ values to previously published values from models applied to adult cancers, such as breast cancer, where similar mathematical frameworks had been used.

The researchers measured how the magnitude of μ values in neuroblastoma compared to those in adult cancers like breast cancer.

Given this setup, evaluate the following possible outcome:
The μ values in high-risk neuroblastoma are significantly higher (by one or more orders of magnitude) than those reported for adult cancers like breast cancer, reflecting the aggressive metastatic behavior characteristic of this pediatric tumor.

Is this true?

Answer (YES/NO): YES